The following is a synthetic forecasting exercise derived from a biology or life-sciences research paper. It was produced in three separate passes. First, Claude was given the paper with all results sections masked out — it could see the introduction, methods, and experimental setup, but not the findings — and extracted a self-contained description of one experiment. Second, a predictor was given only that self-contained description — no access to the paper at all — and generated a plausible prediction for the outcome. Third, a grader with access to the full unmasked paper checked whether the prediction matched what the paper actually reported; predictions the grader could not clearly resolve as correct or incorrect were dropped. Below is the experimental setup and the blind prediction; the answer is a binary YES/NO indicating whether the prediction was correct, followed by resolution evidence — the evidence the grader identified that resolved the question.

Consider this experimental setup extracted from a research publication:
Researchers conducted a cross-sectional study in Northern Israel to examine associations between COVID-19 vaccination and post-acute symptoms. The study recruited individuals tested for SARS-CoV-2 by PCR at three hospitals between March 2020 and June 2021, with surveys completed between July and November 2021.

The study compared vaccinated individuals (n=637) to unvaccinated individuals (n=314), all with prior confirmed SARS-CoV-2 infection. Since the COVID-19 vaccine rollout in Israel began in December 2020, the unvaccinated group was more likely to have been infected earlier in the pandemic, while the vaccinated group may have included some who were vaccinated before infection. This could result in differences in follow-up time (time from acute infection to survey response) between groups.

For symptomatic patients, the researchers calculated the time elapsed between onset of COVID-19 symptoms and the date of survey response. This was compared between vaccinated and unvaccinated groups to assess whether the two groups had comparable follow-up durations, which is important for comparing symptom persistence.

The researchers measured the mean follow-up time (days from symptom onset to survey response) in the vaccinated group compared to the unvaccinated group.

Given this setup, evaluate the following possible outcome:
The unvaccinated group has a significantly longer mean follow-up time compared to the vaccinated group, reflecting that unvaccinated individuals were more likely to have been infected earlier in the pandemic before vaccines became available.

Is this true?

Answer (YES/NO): YES